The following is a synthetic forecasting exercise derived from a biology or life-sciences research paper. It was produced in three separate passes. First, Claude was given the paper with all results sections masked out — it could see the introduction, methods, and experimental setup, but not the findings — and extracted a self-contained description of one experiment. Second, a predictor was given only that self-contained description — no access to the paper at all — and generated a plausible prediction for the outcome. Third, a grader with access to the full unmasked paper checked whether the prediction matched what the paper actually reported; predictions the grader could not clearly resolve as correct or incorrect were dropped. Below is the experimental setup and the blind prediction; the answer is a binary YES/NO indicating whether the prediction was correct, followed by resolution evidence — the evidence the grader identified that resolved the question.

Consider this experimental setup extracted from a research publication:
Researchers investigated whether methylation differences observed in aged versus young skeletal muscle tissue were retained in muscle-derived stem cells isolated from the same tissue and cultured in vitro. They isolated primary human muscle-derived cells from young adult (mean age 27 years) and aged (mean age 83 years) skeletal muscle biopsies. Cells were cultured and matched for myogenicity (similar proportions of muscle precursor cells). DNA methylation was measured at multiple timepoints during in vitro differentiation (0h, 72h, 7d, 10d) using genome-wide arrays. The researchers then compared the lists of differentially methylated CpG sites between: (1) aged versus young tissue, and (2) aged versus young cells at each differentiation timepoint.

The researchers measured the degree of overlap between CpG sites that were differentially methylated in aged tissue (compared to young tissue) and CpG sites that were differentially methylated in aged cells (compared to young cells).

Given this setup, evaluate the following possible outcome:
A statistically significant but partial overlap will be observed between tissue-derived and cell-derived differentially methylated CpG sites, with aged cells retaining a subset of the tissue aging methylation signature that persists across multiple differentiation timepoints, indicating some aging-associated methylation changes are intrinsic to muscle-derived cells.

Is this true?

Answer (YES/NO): NO